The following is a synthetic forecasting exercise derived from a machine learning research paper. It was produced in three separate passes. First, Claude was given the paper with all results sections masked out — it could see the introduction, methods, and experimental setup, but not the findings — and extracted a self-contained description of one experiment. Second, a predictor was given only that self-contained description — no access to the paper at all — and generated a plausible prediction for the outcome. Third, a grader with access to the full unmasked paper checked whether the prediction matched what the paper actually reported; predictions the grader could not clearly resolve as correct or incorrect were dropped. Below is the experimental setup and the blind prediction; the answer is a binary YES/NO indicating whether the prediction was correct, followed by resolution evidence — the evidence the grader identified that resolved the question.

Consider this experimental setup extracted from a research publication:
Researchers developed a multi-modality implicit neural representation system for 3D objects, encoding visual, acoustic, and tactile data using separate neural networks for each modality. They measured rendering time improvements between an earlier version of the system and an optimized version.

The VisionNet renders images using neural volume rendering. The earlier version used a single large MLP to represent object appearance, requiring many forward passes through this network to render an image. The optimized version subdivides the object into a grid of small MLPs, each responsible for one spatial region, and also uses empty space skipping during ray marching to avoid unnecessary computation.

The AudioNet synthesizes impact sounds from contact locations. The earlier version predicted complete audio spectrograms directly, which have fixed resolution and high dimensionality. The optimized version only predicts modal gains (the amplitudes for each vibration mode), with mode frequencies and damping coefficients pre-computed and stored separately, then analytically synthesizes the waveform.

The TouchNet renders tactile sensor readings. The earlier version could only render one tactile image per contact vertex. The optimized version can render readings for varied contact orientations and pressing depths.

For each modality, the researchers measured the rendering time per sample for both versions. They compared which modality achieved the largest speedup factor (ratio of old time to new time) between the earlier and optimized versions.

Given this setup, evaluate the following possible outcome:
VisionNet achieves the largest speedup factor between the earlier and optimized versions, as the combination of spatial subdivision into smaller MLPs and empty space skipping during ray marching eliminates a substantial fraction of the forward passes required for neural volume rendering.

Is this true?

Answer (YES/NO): YES